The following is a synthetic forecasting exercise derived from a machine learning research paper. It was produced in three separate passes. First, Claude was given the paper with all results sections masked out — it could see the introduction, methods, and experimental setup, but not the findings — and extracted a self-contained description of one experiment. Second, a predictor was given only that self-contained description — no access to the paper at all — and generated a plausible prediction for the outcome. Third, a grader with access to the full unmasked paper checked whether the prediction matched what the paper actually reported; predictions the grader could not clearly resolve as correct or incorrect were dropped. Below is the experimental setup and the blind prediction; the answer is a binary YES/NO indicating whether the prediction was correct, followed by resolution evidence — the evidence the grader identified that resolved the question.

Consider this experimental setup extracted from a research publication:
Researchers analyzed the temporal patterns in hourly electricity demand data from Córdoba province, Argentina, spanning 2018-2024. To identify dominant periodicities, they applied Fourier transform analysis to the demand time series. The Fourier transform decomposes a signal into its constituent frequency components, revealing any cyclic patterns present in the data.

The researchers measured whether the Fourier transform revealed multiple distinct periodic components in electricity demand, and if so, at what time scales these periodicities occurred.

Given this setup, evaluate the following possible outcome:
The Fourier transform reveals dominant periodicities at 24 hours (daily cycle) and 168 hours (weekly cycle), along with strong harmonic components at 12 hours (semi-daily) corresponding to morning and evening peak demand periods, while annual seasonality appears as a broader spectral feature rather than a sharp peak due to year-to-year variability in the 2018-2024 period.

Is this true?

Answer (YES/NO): NO